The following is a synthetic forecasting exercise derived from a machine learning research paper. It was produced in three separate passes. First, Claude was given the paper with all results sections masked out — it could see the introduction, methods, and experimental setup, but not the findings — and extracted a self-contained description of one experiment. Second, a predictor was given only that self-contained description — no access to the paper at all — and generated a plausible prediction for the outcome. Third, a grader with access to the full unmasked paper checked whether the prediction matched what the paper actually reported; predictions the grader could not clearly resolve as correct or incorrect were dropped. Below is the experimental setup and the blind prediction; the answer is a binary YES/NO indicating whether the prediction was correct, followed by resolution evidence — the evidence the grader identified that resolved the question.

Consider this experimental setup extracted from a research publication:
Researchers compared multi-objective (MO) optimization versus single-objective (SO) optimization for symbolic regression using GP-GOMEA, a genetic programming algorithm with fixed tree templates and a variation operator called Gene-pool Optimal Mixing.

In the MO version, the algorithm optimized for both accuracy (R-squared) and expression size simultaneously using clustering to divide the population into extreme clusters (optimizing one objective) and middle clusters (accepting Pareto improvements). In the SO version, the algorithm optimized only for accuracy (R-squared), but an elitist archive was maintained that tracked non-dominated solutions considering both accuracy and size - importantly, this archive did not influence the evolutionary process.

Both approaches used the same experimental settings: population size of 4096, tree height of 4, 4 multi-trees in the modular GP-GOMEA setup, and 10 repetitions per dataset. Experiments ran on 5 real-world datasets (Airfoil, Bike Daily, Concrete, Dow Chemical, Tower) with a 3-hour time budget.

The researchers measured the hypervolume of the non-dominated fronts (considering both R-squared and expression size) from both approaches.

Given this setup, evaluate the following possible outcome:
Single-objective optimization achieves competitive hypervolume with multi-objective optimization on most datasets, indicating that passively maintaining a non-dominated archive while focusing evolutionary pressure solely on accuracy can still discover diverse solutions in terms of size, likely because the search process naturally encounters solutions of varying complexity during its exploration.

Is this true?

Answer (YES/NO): NO